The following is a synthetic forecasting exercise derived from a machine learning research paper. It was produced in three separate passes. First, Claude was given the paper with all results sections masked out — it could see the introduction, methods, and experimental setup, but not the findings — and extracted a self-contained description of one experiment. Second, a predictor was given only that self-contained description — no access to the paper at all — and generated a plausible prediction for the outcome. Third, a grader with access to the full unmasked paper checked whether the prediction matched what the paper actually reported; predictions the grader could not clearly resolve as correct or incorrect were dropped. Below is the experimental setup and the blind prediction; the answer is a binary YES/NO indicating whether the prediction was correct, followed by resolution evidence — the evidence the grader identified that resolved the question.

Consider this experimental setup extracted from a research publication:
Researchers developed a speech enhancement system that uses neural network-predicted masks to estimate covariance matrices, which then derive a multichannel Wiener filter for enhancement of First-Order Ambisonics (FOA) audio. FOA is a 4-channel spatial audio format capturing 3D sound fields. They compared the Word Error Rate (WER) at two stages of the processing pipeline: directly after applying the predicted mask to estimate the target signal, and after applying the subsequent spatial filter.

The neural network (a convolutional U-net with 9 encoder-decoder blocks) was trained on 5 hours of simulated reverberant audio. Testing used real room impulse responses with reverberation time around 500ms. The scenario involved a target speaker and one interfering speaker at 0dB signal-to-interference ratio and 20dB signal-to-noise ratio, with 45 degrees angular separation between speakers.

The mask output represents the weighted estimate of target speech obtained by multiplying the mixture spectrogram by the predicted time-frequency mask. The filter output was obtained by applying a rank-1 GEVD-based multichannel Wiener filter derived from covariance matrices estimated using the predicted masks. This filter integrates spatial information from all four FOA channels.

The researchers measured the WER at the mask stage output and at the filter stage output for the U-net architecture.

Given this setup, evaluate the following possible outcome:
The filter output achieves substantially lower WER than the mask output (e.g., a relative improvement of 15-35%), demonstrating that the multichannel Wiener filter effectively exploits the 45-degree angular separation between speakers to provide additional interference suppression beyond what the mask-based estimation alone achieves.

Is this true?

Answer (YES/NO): NO